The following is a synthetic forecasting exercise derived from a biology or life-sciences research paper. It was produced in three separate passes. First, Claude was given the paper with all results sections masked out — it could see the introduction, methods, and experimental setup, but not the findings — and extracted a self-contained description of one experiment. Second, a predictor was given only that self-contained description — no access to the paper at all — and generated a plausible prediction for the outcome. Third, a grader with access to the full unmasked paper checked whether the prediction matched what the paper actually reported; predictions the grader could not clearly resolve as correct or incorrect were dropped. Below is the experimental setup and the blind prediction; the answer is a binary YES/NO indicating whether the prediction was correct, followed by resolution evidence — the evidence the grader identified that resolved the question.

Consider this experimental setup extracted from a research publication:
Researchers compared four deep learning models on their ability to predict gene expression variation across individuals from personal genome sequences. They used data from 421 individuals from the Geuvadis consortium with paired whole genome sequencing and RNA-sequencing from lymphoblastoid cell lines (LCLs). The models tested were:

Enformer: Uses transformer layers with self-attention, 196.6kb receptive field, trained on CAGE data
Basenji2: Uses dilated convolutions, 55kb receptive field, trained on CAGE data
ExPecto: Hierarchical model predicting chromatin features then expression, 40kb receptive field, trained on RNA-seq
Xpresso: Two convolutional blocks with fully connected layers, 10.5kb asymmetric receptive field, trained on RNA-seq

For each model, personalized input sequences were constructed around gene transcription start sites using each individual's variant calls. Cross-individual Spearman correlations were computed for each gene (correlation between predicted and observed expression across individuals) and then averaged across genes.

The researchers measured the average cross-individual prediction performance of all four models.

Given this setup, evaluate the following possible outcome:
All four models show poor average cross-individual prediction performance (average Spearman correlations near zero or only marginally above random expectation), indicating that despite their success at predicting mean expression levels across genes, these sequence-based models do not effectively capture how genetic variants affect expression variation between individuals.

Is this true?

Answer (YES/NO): YES